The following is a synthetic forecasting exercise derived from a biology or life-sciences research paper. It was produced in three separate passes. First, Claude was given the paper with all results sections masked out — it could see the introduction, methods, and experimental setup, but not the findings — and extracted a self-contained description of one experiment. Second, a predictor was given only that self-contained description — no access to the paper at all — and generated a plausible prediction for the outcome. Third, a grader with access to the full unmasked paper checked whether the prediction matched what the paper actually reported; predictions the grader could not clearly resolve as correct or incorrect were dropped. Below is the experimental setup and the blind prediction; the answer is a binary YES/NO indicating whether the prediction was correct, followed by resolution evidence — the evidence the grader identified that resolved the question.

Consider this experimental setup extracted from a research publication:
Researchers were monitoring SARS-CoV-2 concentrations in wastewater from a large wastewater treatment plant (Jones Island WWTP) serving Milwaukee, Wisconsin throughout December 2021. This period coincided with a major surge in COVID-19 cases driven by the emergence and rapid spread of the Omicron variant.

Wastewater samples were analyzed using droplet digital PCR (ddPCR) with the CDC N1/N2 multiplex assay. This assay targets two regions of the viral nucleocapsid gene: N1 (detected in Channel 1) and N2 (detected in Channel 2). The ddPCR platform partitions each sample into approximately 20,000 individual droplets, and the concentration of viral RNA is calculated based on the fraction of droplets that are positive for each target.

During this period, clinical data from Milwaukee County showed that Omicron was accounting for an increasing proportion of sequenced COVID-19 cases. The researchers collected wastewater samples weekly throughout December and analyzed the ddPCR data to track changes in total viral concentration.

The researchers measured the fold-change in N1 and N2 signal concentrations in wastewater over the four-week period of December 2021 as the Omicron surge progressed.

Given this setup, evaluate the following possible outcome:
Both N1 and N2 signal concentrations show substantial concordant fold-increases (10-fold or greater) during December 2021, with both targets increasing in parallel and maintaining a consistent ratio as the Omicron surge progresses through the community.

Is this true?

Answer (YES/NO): YES